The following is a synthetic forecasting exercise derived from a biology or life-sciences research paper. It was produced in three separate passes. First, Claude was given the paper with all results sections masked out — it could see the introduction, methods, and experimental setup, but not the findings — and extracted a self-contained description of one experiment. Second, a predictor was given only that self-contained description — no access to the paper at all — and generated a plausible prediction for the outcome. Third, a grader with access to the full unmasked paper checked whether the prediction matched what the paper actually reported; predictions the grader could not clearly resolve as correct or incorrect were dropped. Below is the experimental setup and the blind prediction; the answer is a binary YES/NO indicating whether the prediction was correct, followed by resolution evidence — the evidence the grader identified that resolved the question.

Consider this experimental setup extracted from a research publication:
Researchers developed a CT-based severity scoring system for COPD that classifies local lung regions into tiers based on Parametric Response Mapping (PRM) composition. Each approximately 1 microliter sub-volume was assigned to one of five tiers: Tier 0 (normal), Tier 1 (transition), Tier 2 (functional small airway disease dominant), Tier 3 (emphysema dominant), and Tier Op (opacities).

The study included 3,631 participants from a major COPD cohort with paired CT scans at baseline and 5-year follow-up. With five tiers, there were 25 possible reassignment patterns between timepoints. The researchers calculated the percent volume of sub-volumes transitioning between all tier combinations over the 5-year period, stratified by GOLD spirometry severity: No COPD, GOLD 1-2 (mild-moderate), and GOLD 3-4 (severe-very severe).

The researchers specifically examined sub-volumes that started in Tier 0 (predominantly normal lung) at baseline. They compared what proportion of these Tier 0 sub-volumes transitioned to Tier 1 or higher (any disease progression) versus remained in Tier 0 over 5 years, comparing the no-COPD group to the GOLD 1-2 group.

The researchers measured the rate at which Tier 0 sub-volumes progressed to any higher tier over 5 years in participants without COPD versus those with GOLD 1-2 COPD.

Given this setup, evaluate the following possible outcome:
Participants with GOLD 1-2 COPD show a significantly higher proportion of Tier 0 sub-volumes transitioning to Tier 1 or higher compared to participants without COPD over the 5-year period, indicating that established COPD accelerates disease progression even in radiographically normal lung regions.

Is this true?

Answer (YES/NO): YES